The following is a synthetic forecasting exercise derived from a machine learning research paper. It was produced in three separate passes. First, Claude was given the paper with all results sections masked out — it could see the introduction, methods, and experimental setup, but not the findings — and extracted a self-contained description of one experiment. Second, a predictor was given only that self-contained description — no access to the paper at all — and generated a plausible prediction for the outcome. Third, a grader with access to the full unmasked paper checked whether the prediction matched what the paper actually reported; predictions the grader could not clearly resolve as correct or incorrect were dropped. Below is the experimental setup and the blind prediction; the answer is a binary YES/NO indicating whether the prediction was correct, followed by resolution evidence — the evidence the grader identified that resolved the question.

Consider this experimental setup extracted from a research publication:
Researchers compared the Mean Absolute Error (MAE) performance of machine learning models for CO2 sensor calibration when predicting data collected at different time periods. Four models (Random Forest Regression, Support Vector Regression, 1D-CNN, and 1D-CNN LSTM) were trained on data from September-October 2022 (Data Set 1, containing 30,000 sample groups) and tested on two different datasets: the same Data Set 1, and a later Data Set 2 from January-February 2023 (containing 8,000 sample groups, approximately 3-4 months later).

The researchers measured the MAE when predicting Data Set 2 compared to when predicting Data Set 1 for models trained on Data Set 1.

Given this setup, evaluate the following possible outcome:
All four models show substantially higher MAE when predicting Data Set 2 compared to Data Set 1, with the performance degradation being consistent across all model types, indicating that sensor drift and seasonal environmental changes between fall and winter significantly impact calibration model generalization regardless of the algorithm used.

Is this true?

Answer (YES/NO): NO